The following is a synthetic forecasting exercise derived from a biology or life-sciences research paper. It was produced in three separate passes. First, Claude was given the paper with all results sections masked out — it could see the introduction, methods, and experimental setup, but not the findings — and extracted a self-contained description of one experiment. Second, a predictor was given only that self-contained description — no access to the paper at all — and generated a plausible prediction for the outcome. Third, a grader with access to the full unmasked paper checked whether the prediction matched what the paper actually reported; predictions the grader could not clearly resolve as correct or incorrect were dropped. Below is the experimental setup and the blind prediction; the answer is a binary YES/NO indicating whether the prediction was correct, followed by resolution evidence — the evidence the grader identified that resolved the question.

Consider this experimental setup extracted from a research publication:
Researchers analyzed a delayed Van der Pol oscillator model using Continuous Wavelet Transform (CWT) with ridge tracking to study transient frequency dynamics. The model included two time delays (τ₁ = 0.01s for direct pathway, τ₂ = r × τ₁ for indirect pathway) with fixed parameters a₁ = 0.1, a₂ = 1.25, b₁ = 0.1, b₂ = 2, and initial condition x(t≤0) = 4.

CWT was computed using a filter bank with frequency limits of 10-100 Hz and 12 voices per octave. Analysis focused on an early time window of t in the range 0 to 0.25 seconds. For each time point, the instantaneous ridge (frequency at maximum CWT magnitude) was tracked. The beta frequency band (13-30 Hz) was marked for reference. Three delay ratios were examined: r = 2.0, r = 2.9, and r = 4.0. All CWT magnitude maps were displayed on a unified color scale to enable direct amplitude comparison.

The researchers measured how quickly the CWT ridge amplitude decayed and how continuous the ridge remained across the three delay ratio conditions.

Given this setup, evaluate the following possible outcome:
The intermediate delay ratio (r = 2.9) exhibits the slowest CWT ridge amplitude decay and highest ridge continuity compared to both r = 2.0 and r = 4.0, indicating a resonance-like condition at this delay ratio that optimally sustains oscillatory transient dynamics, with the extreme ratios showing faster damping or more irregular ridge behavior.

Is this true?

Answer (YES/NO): NO